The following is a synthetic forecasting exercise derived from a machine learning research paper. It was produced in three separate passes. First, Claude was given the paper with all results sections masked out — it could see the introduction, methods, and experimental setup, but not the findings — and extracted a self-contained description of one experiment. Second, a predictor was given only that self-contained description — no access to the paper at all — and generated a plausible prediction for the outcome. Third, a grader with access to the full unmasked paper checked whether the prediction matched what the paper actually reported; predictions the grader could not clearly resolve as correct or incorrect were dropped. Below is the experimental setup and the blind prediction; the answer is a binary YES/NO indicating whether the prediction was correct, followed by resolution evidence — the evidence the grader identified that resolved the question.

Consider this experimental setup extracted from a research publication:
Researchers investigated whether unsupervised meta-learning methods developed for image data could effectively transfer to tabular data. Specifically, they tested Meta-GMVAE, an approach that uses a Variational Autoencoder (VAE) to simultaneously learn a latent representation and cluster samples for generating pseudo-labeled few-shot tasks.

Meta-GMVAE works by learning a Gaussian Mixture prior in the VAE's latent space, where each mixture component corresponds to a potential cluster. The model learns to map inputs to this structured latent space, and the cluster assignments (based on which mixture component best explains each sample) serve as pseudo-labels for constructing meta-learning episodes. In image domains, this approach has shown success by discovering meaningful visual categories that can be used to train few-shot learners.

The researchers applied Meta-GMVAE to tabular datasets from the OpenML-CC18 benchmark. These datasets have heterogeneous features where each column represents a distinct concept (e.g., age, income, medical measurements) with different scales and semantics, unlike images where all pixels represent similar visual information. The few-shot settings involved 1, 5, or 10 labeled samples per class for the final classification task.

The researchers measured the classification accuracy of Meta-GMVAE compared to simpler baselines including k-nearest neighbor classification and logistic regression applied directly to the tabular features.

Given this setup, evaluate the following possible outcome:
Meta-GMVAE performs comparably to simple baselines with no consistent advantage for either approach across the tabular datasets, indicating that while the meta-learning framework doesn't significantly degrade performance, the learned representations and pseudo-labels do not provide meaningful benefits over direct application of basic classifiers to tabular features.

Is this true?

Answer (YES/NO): NO